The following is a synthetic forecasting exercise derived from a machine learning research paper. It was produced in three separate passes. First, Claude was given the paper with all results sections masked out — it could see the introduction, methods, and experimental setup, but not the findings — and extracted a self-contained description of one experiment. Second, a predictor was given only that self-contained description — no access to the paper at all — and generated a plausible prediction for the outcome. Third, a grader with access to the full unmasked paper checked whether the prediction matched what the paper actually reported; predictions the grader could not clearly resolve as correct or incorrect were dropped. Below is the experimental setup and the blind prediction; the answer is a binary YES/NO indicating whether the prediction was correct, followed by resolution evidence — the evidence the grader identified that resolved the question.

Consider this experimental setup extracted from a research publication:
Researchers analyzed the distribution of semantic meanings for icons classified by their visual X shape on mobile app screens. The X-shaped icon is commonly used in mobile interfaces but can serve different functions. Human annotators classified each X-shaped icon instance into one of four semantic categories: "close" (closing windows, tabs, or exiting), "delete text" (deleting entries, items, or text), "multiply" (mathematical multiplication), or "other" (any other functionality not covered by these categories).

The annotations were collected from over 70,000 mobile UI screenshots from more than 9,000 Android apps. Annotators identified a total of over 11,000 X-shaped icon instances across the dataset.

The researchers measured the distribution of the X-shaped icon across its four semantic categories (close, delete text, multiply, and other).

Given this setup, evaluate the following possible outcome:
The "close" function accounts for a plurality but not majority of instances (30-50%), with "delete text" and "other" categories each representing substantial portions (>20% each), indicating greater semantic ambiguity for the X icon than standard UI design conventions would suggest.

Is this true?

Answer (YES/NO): NO